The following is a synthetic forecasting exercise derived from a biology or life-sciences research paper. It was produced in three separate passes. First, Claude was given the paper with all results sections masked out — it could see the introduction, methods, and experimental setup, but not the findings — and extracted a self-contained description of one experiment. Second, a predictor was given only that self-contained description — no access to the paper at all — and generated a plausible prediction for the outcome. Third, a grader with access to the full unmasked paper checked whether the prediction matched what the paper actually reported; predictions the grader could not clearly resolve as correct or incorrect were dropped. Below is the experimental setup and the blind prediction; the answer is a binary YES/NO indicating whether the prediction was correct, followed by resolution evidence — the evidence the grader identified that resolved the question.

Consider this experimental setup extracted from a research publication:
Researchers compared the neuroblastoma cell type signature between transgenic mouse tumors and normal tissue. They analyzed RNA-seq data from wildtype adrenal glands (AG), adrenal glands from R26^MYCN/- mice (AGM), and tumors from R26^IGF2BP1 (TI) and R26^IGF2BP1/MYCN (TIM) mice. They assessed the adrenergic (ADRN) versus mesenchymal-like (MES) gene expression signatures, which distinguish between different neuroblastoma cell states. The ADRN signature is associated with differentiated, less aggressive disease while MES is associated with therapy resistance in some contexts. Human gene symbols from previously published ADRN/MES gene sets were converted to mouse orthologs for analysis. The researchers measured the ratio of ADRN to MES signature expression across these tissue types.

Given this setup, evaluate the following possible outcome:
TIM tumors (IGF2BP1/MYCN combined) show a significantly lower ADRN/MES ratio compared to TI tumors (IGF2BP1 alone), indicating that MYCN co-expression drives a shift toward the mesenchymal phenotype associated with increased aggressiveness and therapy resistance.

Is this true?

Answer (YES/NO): NO